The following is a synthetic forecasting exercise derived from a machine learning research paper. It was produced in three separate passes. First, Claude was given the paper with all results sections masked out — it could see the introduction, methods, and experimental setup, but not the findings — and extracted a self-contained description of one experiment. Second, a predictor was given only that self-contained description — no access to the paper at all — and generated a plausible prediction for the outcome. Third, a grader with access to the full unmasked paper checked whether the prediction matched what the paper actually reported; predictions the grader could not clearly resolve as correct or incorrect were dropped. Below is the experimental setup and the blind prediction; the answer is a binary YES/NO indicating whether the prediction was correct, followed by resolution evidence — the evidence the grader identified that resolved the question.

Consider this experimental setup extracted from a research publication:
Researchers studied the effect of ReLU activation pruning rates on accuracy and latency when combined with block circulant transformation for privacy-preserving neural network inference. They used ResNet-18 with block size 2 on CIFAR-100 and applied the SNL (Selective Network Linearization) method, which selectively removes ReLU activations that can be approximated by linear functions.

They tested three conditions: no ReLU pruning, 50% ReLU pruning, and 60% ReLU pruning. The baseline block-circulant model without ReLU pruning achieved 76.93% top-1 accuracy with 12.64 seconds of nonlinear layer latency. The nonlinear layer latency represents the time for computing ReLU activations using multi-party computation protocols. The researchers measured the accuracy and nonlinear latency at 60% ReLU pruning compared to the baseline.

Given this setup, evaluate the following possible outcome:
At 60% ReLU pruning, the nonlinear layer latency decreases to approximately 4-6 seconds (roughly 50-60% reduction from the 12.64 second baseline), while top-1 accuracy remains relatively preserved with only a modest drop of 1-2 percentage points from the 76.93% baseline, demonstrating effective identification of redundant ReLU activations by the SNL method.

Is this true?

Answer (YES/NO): NO